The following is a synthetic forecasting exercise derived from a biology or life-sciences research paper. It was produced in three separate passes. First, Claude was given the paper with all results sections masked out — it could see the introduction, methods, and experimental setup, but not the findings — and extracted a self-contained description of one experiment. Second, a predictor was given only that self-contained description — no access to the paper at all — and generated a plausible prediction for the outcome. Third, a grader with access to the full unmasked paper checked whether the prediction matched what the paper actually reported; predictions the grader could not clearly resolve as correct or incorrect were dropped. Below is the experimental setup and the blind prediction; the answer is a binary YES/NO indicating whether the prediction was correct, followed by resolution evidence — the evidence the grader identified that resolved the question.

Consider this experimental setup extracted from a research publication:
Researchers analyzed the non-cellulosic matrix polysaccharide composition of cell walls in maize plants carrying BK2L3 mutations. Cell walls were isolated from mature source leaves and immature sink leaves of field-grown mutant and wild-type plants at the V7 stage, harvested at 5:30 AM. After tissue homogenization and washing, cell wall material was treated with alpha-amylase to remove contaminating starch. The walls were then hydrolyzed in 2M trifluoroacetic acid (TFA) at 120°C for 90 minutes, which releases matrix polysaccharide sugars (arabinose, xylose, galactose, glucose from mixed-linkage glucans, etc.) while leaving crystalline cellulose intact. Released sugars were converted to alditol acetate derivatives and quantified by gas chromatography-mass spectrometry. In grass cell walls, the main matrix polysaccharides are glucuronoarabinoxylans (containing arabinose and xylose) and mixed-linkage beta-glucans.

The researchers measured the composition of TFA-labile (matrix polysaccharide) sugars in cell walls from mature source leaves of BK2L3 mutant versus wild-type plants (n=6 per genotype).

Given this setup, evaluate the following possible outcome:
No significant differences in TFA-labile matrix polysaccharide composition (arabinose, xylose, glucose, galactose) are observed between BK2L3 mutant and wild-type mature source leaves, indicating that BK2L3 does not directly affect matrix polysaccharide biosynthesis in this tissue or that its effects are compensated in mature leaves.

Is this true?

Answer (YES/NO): NO